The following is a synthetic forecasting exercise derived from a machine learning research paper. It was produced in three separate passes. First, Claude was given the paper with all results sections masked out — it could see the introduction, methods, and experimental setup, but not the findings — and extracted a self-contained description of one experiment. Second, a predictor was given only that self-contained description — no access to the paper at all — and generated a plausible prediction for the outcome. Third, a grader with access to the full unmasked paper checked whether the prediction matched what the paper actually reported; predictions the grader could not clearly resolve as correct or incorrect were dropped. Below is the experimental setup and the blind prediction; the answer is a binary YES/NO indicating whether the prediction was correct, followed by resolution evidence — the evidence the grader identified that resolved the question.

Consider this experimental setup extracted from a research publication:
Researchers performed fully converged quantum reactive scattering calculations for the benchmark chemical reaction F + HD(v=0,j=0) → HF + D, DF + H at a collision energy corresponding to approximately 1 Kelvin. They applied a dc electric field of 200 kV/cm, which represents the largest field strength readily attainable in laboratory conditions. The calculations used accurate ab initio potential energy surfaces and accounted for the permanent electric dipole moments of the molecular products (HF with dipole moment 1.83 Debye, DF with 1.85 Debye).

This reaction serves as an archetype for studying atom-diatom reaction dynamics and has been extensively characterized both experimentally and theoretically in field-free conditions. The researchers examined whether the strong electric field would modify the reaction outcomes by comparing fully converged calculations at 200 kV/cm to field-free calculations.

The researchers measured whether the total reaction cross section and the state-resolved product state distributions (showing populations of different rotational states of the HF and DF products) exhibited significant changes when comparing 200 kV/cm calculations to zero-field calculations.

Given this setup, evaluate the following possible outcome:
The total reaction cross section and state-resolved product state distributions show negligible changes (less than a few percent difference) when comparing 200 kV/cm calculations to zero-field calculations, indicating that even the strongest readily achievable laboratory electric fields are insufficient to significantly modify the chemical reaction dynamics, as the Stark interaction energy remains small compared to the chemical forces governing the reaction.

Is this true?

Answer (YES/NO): YES